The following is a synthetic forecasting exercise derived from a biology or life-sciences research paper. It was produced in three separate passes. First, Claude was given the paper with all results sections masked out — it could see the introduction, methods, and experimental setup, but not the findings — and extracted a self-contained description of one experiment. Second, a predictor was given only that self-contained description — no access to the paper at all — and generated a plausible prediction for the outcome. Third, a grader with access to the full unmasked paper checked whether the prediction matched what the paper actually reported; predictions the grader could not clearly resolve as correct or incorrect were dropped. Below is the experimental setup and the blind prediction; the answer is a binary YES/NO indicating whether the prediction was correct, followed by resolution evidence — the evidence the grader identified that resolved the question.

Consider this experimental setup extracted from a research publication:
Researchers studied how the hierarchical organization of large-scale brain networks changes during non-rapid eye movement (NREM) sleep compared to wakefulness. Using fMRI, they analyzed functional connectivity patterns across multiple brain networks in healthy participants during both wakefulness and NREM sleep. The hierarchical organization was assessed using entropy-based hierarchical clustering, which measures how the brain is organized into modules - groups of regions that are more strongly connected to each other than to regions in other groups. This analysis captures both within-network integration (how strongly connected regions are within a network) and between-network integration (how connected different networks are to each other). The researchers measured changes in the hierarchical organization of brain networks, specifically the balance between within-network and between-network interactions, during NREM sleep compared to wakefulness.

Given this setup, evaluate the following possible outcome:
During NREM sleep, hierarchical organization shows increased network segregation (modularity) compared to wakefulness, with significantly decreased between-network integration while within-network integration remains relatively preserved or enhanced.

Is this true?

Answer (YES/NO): YES